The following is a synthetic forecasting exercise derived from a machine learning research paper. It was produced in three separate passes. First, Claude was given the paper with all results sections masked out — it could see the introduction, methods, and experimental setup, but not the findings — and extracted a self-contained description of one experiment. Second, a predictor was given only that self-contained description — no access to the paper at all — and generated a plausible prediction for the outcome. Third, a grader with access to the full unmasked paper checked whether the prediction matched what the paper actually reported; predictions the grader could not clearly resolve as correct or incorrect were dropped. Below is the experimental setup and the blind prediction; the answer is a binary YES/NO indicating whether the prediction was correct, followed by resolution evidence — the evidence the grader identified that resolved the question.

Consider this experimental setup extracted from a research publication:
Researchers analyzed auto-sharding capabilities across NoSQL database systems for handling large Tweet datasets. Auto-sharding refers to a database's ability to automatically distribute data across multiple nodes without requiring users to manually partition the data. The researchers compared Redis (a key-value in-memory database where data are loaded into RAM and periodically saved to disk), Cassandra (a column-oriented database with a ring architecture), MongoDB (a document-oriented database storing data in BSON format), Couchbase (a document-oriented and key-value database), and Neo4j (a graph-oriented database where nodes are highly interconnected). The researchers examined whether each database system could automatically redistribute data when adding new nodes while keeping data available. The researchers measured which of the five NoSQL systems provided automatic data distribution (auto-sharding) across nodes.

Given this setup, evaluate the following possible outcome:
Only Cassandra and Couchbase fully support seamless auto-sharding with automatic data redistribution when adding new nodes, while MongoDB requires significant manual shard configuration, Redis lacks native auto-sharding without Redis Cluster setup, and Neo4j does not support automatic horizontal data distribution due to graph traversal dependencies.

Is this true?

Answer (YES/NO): NO